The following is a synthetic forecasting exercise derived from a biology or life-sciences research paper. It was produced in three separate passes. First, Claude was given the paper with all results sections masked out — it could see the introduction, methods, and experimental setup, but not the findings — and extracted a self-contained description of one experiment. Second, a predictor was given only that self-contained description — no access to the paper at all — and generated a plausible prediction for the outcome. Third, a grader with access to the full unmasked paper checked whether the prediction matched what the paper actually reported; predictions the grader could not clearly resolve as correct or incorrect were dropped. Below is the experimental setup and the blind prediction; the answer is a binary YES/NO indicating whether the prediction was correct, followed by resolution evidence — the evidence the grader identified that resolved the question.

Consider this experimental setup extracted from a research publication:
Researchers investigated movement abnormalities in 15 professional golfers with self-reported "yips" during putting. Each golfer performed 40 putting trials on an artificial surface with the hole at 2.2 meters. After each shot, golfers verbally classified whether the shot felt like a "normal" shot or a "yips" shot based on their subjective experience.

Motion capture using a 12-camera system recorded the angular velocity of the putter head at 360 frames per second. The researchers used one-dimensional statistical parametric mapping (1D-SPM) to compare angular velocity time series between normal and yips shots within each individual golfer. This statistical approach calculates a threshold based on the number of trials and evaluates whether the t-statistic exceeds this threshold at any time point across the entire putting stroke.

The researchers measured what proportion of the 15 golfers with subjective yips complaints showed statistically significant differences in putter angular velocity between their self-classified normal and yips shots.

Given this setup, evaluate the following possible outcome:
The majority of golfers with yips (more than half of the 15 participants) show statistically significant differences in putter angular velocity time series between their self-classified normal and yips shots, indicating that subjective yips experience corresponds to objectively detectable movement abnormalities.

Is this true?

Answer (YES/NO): YES